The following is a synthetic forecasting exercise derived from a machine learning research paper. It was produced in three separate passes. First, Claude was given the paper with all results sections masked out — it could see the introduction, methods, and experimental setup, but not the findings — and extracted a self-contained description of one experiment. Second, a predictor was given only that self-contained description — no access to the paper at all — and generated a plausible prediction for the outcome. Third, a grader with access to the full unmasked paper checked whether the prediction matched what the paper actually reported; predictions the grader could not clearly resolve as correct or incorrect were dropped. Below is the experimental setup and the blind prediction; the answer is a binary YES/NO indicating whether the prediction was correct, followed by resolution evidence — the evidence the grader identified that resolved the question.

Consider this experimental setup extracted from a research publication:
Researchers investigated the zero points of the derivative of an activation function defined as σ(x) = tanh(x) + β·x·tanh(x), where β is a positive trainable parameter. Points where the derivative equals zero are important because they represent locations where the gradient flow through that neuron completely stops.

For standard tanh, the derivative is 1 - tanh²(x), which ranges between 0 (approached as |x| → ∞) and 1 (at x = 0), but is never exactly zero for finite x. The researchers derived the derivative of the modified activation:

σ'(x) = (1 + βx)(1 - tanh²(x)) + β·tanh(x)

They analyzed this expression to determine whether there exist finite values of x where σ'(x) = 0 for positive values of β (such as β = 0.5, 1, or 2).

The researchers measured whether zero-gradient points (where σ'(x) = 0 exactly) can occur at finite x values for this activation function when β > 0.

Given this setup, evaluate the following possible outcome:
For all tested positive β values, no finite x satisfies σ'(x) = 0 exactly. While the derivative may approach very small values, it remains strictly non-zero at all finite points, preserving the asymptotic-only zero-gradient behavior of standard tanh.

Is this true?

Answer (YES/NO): NO